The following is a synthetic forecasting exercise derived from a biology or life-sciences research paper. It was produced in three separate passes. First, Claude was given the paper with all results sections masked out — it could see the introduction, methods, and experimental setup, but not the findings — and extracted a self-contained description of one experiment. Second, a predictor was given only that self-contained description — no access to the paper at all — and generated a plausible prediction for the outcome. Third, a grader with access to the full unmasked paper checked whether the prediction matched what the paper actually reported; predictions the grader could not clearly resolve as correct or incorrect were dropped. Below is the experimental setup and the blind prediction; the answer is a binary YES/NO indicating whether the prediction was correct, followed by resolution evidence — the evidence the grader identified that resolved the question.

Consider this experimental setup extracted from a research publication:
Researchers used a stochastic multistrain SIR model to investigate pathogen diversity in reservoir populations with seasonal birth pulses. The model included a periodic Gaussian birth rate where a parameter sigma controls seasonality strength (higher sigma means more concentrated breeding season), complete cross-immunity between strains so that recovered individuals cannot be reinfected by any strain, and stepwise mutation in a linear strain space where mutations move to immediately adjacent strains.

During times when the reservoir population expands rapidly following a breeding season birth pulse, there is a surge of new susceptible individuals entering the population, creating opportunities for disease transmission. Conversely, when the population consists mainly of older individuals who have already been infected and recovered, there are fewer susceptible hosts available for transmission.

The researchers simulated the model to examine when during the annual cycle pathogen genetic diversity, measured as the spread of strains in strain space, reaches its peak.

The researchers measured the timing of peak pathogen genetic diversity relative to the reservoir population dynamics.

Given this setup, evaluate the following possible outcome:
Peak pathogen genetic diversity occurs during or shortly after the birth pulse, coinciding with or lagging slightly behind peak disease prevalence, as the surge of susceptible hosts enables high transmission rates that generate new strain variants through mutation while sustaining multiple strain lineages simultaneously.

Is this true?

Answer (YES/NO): YES